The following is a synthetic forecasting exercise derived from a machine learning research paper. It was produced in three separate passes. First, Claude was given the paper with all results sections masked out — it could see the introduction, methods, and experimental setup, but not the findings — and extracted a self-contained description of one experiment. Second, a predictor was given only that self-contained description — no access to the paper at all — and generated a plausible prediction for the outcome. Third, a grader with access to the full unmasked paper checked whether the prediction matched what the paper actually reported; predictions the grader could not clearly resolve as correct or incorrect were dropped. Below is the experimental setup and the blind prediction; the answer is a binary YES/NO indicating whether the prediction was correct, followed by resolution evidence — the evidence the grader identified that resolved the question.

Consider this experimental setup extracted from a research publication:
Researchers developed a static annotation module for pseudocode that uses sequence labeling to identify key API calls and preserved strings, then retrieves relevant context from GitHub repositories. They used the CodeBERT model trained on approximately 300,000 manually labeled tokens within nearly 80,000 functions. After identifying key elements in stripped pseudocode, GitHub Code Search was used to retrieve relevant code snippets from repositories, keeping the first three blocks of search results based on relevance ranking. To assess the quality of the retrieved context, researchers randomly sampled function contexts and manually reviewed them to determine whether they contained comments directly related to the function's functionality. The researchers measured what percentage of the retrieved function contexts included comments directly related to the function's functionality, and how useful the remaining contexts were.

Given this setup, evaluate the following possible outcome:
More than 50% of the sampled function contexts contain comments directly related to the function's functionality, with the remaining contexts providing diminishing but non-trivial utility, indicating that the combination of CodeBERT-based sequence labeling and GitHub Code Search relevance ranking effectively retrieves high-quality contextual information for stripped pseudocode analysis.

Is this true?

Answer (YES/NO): NO